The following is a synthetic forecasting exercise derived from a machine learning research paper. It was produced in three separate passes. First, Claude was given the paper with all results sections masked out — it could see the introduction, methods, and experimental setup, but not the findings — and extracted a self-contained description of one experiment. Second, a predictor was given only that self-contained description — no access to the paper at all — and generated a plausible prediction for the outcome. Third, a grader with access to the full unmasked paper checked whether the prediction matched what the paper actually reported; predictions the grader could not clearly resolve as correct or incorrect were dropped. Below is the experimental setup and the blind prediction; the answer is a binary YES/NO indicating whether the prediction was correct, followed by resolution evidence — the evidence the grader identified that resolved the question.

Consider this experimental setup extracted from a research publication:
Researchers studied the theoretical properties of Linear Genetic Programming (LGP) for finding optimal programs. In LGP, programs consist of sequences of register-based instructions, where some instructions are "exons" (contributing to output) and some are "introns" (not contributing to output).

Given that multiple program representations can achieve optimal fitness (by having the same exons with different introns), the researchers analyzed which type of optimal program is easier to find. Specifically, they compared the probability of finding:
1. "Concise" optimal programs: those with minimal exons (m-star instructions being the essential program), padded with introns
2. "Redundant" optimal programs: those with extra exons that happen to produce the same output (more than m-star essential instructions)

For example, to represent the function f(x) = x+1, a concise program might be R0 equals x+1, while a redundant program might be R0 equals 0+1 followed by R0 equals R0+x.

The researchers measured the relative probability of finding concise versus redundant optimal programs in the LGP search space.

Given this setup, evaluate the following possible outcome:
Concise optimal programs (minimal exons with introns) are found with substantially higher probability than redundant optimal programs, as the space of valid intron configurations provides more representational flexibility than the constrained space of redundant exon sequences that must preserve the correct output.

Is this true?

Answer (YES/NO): YES